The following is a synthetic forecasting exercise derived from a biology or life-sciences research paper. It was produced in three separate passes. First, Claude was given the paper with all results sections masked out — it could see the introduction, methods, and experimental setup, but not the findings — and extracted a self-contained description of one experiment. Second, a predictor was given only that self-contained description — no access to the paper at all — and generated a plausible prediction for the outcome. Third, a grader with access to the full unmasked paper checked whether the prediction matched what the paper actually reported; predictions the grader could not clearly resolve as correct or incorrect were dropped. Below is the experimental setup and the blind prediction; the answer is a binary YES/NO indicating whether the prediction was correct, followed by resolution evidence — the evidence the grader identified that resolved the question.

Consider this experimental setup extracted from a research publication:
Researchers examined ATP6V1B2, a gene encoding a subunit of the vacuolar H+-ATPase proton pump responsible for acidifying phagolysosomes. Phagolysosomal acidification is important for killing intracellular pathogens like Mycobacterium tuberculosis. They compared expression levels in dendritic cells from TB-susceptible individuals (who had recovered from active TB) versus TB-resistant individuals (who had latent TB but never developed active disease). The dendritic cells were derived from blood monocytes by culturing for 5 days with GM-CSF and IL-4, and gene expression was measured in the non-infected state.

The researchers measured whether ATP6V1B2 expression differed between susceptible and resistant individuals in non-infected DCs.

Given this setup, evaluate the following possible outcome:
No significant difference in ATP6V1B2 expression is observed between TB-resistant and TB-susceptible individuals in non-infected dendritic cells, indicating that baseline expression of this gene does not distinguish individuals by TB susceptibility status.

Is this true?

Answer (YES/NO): NO